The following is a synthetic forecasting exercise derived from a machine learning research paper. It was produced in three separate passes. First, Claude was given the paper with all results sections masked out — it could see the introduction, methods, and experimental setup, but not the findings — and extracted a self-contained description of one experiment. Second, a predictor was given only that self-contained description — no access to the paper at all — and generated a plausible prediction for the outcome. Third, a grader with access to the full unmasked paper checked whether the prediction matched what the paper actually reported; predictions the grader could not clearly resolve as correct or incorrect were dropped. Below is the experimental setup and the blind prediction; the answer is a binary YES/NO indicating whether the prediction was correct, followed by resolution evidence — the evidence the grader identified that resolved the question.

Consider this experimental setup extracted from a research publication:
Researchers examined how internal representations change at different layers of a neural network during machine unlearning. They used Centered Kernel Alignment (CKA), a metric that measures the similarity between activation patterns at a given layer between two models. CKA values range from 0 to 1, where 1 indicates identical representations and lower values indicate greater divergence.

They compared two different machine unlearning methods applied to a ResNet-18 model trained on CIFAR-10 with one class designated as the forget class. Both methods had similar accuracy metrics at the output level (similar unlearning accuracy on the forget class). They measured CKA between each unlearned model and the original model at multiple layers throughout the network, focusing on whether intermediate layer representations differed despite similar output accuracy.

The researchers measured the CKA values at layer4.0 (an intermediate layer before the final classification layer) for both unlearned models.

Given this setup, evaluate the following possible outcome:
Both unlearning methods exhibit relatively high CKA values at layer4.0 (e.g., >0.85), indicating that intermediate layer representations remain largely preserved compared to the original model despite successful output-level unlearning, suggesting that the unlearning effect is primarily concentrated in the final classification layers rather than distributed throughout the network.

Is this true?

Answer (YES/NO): NO